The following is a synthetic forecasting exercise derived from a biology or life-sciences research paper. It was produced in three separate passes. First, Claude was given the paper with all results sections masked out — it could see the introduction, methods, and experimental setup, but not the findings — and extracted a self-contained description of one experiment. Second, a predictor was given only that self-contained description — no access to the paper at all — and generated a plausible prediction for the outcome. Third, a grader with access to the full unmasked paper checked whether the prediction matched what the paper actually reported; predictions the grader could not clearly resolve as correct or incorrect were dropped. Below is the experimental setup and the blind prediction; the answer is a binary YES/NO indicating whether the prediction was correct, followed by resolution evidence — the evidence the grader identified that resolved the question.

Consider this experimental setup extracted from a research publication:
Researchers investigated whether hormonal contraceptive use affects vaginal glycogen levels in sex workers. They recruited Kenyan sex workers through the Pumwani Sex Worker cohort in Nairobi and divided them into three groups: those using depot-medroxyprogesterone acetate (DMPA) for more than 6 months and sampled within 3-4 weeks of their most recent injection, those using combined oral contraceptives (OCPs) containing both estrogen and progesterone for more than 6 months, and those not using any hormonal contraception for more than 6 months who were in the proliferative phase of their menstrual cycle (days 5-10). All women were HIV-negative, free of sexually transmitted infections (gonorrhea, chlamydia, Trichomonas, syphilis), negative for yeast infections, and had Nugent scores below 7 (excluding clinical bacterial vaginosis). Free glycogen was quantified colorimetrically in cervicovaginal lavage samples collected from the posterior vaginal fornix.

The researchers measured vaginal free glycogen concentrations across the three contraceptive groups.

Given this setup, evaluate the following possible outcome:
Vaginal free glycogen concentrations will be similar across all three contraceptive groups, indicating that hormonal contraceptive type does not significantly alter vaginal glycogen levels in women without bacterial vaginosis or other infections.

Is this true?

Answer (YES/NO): NO